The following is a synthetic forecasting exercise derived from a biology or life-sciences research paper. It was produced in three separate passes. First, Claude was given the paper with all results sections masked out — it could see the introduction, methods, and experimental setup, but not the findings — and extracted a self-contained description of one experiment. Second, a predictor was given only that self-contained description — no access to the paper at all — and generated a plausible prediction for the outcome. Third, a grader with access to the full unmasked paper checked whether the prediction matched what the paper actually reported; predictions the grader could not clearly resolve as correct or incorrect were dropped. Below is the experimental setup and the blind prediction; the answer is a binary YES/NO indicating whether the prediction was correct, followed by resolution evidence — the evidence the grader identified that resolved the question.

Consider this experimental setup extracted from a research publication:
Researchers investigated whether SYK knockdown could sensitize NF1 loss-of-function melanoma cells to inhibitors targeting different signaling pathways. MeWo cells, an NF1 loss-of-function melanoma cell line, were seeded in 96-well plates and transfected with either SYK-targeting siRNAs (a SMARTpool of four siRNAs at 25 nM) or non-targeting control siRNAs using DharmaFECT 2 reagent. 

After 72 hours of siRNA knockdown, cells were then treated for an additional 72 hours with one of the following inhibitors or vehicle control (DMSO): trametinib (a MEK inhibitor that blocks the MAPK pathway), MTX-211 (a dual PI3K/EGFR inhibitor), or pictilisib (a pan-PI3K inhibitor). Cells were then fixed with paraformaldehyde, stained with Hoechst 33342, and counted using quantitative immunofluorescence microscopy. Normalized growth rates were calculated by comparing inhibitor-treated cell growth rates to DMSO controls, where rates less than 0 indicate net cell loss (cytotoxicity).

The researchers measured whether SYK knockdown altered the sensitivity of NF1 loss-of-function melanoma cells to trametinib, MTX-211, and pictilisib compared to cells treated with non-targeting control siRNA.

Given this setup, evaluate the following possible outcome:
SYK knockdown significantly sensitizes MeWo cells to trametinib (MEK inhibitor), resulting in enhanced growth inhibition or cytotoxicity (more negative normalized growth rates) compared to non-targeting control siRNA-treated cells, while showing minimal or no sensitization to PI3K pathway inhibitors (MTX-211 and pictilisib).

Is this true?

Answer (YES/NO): NO